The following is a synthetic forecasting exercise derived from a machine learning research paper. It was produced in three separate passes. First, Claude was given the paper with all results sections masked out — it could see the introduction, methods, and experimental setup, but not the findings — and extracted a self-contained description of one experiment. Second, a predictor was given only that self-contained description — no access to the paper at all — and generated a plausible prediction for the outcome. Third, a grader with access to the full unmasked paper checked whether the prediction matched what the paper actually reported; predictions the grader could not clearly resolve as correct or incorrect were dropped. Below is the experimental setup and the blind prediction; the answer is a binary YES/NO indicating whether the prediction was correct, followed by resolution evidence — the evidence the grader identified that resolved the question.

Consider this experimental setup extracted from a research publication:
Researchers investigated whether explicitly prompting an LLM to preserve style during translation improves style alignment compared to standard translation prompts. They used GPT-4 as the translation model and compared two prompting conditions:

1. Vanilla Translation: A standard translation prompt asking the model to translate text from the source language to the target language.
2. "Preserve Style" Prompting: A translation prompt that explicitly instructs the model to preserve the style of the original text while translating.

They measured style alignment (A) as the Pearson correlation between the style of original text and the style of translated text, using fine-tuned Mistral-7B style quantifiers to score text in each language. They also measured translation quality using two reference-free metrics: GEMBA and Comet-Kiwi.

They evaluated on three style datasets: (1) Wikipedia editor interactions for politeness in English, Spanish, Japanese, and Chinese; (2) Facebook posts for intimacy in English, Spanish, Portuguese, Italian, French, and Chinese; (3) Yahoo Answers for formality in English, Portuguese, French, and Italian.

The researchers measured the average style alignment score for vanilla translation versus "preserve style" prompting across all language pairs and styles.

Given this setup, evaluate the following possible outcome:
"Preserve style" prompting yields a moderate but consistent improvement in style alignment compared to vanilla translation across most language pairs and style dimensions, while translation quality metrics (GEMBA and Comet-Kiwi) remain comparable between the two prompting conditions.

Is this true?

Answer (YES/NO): YES